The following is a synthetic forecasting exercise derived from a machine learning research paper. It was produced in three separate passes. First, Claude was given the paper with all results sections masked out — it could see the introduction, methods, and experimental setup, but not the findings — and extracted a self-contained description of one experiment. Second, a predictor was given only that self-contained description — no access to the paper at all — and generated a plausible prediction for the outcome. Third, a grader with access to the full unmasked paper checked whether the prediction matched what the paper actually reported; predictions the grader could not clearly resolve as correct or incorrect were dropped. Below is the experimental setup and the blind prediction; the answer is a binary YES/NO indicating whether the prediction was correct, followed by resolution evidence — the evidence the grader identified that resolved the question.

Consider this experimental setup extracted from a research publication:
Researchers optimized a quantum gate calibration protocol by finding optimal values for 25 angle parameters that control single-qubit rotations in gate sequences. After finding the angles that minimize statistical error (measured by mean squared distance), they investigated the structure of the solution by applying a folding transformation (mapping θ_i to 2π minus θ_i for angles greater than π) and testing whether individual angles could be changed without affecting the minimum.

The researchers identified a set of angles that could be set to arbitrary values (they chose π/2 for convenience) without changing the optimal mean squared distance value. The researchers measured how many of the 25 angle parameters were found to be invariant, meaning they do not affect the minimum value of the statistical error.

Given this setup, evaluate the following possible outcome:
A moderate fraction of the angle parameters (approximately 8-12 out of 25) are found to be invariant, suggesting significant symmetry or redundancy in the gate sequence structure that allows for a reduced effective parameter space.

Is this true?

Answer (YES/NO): YES